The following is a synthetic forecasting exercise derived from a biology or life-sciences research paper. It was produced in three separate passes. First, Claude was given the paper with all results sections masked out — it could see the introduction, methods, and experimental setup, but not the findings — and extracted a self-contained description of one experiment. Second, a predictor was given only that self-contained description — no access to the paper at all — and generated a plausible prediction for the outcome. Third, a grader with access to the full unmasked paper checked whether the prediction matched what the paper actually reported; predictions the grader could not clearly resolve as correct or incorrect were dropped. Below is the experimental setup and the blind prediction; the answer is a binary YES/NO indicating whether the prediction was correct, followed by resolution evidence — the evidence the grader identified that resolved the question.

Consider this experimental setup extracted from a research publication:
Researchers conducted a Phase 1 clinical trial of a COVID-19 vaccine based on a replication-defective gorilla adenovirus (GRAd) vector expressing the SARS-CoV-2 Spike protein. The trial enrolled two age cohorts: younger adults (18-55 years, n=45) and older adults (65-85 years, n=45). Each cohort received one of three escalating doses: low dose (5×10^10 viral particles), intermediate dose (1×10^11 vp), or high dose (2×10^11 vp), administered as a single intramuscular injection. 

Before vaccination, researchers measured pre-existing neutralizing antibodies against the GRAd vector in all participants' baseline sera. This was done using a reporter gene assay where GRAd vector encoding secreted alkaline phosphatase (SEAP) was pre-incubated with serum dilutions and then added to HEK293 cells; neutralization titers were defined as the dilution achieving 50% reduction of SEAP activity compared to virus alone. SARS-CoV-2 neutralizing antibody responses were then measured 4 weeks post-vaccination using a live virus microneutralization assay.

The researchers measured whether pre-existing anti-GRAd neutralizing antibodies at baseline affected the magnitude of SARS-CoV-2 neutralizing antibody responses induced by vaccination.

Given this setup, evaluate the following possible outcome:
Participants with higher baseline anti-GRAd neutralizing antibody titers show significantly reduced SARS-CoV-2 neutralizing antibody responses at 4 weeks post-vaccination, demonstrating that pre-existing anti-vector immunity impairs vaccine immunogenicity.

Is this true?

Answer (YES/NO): NO